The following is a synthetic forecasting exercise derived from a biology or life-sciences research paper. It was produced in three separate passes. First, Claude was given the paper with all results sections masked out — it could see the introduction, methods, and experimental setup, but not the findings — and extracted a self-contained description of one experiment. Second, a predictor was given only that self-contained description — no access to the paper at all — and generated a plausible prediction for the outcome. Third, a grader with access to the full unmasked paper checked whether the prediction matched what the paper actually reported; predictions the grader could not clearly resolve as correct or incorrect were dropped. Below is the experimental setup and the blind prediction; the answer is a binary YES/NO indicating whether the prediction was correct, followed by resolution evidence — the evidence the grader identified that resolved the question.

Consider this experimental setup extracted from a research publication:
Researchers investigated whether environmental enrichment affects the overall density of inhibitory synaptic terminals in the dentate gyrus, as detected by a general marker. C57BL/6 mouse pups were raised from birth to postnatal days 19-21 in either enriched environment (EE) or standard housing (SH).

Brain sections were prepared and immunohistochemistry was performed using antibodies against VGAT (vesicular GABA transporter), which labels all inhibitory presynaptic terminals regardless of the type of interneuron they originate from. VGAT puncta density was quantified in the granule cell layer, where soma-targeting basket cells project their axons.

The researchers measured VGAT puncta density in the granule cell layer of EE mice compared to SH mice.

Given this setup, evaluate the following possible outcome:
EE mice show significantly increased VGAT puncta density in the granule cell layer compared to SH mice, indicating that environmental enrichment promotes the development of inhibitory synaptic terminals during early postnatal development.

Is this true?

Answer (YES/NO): YES